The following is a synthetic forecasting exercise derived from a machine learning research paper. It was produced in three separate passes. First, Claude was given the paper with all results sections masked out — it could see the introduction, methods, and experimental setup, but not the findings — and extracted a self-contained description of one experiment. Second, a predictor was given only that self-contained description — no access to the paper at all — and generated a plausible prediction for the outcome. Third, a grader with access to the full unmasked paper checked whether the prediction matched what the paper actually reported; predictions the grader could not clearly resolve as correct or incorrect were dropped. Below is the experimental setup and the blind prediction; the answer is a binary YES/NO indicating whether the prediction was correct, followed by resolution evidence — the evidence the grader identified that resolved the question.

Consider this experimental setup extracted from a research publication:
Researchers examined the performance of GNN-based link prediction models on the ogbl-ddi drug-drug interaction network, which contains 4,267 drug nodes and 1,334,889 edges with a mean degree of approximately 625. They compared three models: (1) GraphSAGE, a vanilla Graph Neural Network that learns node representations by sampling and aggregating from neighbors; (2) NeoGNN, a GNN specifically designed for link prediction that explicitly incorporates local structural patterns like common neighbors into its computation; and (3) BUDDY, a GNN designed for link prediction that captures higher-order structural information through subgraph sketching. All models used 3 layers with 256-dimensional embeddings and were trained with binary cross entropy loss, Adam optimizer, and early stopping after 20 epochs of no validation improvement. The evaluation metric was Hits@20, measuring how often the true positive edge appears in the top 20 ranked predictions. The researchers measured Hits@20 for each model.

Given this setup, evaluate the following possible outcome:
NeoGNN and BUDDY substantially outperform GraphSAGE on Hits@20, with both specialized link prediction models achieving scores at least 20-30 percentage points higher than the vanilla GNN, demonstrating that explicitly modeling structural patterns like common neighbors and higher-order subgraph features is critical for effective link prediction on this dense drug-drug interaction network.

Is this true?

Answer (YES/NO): NO